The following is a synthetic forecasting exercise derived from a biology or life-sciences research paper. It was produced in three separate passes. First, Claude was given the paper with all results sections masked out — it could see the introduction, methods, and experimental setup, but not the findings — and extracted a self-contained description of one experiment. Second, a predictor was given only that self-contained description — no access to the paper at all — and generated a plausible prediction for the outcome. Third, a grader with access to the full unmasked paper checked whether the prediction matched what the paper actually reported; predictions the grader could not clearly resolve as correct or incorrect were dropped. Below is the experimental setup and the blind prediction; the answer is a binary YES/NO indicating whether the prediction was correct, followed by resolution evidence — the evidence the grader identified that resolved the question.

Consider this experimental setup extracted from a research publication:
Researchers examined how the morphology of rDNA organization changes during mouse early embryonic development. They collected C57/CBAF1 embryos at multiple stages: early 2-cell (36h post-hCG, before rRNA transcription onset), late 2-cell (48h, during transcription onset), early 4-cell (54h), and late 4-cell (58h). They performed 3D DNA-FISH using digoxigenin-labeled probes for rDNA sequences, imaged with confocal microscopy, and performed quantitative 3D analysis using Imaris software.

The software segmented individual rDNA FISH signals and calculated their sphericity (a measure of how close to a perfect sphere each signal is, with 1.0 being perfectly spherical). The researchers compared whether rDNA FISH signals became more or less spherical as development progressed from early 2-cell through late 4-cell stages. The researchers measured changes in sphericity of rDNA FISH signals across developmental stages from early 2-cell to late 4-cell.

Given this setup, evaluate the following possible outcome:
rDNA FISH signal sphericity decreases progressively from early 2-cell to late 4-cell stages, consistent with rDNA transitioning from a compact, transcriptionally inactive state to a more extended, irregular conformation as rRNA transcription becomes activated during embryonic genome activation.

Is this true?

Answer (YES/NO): YES